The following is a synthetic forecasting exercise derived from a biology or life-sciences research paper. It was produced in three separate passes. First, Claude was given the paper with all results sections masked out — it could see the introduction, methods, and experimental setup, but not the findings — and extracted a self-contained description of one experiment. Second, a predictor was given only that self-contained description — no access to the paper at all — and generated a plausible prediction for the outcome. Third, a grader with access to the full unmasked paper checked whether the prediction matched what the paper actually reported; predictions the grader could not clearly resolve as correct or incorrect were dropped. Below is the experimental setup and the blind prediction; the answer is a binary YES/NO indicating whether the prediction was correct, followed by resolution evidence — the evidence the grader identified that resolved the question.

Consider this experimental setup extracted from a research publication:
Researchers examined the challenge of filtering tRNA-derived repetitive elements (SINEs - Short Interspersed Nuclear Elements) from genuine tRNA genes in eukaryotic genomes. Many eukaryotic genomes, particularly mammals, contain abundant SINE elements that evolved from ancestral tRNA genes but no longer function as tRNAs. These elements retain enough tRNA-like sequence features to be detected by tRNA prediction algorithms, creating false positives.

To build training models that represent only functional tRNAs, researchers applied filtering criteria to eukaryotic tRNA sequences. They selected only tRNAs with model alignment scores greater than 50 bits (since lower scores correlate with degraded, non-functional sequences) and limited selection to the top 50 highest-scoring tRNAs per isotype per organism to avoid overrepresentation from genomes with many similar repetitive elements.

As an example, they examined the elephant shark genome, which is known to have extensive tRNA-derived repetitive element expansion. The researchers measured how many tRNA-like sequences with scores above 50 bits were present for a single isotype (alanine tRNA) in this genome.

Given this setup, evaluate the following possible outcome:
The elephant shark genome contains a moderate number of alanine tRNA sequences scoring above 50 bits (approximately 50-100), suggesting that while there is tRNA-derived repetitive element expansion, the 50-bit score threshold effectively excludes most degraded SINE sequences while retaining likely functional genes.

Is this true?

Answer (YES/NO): NO